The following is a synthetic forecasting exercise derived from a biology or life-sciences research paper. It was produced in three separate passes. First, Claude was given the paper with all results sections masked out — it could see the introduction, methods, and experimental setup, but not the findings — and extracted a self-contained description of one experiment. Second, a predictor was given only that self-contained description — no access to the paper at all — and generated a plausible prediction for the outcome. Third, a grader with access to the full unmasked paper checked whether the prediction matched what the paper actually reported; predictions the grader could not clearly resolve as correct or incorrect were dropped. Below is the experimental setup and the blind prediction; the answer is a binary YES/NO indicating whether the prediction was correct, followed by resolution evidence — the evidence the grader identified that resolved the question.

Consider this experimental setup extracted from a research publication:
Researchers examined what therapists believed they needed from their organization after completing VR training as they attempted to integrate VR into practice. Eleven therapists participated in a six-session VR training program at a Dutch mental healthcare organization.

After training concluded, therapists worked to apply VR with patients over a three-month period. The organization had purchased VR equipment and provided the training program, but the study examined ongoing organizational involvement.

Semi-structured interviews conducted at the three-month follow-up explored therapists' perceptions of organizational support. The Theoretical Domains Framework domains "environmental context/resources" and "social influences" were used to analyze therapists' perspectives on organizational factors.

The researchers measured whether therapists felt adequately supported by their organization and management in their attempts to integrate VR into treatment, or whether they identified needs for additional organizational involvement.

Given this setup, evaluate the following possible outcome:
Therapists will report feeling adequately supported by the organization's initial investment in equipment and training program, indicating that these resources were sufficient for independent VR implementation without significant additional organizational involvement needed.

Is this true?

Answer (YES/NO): NO